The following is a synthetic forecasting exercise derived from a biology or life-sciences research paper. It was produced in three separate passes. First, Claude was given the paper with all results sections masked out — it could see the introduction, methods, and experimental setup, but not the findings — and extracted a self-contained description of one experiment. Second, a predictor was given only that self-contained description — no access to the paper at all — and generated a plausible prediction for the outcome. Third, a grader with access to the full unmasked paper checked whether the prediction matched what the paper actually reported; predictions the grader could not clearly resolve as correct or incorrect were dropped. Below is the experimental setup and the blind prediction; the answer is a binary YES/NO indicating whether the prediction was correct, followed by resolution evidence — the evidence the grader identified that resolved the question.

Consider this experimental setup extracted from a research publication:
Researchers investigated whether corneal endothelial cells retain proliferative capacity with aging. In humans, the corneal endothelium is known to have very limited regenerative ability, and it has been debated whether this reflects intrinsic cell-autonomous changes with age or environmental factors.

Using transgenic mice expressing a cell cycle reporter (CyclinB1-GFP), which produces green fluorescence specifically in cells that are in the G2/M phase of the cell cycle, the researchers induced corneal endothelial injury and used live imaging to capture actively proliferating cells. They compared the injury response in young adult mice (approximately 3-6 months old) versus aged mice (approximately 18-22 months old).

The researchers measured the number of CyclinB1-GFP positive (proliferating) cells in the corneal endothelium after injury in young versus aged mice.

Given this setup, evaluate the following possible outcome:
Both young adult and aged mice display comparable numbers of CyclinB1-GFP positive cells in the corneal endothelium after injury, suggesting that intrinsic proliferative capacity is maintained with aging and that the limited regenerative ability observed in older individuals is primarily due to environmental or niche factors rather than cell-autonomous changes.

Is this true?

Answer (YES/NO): YES